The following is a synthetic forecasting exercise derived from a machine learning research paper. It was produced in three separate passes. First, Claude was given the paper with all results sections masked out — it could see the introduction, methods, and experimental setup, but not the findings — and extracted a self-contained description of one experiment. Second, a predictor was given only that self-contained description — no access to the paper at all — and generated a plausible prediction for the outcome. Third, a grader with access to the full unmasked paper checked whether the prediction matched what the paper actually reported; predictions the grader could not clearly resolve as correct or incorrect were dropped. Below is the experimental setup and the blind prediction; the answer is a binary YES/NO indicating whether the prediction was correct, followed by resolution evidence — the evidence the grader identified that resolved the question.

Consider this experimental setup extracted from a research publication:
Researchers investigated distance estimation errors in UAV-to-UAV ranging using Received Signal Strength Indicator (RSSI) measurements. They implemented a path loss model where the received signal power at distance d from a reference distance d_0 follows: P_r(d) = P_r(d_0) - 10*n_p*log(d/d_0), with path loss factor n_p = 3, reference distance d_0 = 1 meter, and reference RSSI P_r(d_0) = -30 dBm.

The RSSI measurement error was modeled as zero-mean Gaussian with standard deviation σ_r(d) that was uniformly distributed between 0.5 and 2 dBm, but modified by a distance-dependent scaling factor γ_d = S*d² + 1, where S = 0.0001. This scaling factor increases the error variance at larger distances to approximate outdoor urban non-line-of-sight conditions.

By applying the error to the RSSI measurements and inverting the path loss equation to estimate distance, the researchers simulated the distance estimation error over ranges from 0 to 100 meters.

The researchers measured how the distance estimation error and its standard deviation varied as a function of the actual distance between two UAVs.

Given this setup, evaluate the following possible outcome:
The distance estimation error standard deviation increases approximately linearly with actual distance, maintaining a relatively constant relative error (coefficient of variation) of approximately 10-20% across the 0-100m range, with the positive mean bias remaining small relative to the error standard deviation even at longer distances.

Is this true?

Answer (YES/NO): NO